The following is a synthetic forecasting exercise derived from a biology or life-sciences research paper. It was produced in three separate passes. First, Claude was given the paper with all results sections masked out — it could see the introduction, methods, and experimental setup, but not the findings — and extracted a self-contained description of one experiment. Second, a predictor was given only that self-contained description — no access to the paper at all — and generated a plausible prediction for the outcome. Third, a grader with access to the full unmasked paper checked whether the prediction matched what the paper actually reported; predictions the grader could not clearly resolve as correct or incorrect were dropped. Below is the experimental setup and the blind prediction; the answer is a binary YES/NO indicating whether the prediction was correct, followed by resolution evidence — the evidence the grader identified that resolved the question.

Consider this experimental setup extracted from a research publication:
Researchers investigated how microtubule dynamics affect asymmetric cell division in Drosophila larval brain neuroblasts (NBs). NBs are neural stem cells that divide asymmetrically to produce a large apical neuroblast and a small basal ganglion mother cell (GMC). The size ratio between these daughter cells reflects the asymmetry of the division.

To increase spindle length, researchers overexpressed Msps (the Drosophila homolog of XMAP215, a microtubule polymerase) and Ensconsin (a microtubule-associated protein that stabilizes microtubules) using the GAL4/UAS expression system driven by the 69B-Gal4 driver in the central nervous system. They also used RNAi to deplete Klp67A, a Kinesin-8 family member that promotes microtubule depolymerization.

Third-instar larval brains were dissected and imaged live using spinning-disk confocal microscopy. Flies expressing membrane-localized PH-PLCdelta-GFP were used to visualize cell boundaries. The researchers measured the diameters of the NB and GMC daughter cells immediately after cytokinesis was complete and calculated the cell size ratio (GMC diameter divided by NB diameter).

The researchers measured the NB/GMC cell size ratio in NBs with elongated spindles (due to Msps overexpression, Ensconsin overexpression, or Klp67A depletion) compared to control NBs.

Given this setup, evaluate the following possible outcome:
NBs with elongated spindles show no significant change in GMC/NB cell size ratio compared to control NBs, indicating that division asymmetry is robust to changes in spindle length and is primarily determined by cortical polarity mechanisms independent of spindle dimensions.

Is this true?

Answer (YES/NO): YES